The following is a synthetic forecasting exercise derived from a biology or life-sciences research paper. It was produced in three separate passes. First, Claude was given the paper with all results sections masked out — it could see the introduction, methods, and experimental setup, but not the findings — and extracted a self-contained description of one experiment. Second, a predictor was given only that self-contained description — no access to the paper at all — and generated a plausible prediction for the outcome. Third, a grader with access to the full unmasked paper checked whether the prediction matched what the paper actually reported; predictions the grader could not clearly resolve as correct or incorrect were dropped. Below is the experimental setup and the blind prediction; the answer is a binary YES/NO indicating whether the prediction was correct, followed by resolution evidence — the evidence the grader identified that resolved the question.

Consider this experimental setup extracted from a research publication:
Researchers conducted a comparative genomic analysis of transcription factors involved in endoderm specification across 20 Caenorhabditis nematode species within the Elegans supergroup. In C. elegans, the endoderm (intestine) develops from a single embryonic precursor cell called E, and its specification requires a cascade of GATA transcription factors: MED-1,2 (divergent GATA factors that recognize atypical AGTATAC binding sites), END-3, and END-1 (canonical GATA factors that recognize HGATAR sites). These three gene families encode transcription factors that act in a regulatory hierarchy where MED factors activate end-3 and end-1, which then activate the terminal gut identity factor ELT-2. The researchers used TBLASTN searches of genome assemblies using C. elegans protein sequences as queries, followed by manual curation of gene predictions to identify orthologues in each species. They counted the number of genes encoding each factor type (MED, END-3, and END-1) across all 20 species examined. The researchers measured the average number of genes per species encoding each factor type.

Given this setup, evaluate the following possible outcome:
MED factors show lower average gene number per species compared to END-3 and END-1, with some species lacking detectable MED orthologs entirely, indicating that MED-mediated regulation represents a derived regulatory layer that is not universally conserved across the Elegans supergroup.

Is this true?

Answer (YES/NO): NO